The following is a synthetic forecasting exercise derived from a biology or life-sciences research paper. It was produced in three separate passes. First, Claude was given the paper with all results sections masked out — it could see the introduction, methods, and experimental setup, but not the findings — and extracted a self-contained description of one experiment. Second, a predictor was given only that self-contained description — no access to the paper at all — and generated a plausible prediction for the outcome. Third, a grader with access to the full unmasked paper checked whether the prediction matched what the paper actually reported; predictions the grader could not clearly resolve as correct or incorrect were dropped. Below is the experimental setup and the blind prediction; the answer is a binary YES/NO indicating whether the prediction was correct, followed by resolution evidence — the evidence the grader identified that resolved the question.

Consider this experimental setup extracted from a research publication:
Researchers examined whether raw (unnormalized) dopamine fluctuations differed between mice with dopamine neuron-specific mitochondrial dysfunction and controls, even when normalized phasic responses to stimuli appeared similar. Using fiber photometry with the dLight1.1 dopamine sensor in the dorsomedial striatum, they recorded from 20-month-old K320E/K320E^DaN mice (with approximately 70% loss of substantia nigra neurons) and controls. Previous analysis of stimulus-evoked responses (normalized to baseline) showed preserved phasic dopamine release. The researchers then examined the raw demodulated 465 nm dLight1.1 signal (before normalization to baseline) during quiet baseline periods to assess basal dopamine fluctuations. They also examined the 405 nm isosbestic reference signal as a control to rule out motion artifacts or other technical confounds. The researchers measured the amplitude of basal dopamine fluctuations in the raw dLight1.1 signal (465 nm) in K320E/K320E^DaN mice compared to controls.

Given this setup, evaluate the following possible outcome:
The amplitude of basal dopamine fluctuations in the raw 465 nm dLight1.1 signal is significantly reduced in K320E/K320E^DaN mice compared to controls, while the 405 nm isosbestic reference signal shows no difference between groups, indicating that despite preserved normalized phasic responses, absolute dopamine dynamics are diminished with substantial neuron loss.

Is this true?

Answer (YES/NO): YES